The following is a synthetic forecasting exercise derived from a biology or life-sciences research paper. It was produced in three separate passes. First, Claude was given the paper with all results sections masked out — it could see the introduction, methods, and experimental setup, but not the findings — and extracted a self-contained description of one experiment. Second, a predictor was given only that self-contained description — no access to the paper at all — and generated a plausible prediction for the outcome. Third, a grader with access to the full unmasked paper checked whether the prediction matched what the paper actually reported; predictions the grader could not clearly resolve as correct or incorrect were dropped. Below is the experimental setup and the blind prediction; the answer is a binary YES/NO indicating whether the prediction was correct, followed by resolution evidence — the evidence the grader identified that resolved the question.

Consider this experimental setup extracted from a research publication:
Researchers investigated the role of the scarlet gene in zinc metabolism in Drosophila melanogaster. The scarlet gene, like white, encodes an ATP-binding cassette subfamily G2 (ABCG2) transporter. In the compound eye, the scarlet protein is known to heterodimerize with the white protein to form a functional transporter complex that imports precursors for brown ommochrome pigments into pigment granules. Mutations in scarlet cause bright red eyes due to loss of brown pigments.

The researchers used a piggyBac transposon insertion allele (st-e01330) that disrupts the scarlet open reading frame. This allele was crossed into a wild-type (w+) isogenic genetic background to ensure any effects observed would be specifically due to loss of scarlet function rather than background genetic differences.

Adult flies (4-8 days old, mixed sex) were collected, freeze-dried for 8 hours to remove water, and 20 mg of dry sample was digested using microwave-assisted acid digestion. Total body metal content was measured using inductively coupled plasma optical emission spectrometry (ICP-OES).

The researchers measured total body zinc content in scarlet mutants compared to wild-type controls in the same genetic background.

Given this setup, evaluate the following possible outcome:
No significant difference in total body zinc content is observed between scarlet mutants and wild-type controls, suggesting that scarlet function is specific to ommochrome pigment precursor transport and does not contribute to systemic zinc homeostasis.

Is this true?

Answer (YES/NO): NO